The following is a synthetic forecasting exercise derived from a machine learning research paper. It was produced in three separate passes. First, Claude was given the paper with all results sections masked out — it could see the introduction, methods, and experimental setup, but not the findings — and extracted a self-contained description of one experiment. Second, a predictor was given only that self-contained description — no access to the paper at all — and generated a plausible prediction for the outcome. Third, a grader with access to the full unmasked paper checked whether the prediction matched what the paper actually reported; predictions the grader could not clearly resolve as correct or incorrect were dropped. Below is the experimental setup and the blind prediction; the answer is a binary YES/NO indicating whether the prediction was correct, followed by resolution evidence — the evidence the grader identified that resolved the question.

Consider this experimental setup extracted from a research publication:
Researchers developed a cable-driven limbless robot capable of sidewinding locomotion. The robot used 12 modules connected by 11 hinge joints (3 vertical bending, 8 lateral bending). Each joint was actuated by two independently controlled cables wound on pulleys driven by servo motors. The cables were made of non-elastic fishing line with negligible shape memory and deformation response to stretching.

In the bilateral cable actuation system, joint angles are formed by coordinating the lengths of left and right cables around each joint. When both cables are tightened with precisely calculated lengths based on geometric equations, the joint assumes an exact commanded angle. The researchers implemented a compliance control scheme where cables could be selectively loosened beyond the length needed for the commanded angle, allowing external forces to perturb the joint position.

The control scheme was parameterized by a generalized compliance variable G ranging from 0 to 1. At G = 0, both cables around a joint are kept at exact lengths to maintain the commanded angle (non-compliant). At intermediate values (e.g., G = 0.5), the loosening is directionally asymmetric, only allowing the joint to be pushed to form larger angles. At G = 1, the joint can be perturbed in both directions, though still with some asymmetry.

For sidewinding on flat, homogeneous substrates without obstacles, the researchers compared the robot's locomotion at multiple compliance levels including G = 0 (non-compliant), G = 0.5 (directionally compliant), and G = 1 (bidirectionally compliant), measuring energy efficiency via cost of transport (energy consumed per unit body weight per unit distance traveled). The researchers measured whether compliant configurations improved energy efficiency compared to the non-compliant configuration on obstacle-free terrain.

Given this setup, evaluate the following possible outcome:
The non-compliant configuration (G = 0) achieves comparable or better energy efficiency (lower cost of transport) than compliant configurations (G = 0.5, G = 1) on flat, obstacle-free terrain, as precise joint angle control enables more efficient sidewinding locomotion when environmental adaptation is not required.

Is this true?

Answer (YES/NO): NO